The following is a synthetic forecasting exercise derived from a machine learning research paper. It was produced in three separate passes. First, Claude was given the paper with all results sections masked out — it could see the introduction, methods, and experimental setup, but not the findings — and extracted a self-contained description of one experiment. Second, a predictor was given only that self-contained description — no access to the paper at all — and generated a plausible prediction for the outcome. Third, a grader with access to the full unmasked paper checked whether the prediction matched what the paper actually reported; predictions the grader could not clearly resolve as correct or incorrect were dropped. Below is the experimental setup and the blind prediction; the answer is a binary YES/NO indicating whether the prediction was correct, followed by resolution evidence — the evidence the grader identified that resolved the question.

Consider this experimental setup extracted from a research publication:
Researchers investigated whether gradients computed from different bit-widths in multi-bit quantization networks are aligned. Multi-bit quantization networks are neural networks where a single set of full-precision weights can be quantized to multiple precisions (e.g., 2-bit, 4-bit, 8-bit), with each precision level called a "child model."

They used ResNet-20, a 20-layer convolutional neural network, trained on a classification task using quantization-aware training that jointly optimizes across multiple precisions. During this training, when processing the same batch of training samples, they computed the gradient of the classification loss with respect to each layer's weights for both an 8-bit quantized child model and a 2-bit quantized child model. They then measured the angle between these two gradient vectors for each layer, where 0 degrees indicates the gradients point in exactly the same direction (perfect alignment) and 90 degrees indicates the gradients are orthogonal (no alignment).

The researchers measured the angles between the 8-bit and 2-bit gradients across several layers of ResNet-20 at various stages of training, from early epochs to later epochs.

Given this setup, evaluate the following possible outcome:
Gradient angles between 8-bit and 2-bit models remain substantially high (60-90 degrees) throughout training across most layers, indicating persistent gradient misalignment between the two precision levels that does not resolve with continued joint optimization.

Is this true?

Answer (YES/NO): NO